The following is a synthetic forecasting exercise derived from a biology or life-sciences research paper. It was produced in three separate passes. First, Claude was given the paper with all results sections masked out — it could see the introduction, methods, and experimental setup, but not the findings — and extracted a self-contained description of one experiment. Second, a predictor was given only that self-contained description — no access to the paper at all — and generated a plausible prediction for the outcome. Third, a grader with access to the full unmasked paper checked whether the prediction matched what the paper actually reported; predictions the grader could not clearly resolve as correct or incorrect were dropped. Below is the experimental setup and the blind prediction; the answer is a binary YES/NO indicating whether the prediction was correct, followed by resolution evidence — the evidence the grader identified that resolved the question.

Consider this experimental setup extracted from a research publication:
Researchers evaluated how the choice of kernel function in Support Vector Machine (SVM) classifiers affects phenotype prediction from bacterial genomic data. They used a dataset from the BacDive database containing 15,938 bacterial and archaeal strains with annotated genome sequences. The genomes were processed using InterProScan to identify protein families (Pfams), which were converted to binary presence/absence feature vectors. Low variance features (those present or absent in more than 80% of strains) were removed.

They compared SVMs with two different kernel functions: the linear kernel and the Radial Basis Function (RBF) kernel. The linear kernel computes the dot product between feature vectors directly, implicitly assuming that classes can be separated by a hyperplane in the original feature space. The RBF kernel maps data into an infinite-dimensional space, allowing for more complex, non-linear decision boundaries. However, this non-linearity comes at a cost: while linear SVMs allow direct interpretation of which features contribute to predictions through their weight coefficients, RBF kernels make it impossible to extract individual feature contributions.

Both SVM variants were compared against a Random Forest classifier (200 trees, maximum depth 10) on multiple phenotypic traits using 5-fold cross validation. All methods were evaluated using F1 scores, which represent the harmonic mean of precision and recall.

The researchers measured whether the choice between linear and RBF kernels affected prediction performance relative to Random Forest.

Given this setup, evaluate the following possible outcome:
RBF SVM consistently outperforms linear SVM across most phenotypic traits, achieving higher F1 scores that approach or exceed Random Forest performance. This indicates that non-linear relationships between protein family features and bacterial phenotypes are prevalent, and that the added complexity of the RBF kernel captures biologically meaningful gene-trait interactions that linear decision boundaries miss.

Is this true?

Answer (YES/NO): YES